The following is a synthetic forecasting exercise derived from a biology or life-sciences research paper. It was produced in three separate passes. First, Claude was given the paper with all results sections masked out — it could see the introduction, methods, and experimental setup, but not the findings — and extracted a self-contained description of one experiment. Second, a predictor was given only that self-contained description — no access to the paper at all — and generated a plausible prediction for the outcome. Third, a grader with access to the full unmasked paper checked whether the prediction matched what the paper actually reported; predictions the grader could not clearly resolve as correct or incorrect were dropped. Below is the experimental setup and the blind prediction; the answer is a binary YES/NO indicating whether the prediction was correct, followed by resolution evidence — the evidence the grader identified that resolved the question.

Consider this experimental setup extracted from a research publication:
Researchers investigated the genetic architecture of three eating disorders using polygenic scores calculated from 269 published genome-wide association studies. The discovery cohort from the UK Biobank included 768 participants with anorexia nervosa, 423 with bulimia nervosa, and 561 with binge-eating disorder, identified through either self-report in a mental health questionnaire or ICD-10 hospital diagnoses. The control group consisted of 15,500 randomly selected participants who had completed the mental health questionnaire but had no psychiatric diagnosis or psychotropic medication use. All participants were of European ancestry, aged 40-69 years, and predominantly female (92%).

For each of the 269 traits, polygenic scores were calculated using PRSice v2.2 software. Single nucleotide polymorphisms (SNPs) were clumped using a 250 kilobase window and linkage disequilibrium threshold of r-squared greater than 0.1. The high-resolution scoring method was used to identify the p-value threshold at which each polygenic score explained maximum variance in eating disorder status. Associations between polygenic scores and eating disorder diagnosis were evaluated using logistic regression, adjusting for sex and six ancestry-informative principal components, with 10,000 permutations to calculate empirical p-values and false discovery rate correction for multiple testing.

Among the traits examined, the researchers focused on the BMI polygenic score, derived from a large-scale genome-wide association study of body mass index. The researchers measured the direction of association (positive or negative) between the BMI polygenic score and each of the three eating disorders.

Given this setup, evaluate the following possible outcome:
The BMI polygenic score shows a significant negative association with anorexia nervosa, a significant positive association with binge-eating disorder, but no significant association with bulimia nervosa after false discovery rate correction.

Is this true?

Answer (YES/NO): NO